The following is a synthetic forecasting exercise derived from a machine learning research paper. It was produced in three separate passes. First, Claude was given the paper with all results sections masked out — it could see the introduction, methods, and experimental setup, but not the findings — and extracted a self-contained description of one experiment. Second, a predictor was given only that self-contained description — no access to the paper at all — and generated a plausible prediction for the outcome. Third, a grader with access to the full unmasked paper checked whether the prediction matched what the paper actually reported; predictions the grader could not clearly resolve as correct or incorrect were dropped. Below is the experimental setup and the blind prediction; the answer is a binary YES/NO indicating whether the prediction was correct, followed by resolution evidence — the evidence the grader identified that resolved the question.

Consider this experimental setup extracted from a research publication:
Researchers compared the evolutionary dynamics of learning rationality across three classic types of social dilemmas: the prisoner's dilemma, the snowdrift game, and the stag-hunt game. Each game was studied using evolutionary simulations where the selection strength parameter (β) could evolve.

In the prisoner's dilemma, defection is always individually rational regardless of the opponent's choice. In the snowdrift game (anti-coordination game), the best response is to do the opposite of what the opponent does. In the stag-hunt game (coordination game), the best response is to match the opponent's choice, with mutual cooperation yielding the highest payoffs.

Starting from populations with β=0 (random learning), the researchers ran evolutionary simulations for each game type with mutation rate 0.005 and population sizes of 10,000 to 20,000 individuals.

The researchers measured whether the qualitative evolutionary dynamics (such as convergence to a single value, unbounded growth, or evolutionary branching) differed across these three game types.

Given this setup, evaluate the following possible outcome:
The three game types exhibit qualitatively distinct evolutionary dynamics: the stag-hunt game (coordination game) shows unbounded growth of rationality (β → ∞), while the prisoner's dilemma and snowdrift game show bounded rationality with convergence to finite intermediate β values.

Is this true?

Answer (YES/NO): NO